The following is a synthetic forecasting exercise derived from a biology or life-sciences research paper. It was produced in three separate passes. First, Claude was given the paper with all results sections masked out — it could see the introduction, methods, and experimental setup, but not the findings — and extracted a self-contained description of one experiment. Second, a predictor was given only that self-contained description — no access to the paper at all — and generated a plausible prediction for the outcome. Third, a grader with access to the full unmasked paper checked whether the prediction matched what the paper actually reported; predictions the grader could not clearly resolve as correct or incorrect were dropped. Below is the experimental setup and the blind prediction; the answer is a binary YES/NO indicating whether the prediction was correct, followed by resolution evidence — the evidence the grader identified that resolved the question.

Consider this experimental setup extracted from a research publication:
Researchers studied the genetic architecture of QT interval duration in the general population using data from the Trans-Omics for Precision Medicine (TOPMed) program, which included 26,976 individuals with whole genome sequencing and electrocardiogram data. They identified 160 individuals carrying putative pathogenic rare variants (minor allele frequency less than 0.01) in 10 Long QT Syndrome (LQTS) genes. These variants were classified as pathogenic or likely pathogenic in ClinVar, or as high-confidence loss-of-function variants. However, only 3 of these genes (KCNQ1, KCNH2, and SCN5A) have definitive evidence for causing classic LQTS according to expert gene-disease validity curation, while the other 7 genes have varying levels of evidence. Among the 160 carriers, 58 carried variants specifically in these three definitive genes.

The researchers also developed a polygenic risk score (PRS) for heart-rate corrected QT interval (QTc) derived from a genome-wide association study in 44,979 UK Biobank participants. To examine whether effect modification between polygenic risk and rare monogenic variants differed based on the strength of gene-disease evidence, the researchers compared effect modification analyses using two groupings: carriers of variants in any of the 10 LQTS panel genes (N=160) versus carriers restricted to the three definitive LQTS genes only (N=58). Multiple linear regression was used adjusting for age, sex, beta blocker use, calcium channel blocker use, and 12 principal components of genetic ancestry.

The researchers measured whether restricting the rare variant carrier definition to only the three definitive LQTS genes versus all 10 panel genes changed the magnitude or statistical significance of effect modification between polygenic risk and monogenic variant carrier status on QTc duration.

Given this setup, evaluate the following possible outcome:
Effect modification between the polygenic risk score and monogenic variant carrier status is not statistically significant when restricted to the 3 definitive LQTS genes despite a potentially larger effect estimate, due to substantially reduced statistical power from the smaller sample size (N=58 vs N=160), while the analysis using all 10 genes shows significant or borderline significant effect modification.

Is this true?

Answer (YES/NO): NO